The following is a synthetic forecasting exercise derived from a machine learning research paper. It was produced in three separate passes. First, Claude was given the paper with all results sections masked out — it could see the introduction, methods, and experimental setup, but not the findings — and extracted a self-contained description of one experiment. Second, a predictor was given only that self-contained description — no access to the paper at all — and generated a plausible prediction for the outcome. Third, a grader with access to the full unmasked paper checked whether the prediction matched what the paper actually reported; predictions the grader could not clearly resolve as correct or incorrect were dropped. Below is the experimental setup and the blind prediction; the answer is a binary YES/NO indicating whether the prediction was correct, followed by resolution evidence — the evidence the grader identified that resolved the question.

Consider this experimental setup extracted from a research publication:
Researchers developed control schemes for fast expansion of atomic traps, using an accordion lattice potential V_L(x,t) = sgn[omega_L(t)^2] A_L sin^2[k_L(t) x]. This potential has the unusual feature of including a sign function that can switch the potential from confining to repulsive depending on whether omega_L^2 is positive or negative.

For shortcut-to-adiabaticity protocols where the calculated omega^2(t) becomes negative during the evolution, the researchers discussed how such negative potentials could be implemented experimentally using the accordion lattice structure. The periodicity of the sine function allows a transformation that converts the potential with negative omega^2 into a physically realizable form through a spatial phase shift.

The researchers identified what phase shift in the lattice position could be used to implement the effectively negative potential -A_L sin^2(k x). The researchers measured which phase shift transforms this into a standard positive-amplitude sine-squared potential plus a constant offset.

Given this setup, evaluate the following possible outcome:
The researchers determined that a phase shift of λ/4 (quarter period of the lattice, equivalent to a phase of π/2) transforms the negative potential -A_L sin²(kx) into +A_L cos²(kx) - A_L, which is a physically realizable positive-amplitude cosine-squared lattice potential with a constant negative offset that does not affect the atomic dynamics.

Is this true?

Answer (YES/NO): YES